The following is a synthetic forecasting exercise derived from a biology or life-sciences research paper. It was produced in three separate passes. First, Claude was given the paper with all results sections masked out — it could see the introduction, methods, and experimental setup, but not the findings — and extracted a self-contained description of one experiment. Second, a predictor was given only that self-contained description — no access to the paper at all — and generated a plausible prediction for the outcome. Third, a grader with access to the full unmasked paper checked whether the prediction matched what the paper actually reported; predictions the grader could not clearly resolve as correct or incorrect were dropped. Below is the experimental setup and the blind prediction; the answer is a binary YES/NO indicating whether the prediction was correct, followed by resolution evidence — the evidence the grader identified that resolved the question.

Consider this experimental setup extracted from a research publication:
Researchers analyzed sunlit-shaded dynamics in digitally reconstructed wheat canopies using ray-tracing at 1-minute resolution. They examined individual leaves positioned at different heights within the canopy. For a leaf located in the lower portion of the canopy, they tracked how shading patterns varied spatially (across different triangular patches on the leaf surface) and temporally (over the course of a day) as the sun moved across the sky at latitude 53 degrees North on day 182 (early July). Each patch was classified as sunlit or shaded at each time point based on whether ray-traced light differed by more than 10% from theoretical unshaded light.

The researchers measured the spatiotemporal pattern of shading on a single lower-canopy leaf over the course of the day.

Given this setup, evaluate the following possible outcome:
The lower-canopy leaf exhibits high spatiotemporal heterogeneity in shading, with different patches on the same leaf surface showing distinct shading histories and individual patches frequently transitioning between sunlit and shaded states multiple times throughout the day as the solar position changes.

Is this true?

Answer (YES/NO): YES